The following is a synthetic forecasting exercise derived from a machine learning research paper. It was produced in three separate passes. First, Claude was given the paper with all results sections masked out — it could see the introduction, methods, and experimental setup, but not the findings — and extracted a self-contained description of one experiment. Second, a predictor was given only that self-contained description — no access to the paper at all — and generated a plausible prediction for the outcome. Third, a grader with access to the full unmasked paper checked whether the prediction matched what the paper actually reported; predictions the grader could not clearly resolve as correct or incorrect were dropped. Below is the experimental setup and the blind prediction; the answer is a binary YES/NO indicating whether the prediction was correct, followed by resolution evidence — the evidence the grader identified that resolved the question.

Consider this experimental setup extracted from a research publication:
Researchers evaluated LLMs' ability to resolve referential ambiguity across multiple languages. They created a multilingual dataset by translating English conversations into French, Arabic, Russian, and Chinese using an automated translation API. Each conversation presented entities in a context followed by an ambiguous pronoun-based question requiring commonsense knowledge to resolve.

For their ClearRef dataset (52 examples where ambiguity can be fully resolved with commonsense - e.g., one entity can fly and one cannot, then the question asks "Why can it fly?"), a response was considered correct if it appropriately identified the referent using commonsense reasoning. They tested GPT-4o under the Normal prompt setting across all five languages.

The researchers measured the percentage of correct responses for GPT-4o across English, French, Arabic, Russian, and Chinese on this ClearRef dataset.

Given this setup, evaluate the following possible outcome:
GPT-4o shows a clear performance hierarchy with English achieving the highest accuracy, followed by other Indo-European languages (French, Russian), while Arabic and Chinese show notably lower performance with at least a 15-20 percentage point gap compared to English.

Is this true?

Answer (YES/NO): NO